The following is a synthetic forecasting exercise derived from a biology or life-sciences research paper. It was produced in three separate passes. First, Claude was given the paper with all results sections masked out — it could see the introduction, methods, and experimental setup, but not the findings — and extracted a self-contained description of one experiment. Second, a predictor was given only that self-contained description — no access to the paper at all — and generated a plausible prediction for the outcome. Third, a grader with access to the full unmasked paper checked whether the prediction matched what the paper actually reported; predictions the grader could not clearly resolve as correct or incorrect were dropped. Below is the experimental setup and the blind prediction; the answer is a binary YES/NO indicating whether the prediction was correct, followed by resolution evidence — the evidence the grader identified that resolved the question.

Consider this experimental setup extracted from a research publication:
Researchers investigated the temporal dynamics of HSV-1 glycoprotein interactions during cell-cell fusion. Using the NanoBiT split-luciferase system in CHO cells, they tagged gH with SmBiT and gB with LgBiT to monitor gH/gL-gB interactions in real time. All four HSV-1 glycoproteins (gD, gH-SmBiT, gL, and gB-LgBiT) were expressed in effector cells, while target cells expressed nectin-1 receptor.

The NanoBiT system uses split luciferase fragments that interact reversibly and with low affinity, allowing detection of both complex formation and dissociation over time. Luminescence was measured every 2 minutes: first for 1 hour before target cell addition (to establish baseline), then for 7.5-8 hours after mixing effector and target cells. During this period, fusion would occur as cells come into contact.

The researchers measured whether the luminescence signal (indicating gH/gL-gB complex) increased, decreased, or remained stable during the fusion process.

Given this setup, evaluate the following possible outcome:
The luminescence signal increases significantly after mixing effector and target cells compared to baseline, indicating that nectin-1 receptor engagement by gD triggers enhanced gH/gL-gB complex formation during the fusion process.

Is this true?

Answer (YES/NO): NO